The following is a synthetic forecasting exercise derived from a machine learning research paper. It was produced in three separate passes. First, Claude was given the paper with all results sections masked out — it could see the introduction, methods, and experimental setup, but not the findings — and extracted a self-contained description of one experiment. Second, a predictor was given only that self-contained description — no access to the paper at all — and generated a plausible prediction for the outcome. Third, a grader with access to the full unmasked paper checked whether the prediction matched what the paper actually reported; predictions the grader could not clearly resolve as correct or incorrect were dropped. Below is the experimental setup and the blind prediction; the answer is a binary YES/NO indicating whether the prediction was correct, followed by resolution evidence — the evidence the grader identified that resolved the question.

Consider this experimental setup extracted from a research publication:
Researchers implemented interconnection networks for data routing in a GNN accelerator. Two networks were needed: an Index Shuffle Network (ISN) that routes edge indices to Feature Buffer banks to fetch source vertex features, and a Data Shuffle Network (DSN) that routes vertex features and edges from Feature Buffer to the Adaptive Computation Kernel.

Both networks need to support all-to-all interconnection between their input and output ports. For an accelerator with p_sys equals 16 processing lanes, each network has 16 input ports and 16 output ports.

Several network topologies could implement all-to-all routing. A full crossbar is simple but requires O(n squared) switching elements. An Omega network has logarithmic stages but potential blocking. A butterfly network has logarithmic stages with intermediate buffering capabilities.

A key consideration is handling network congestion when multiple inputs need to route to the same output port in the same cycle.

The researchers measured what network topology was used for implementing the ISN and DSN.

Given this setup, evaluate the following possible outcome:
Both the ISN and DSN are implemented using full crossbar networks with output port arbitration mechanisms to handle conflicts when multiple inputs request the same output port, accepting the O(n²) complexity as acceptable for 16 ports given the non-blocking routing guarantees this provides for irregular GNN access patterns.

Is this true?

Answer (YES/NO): NO